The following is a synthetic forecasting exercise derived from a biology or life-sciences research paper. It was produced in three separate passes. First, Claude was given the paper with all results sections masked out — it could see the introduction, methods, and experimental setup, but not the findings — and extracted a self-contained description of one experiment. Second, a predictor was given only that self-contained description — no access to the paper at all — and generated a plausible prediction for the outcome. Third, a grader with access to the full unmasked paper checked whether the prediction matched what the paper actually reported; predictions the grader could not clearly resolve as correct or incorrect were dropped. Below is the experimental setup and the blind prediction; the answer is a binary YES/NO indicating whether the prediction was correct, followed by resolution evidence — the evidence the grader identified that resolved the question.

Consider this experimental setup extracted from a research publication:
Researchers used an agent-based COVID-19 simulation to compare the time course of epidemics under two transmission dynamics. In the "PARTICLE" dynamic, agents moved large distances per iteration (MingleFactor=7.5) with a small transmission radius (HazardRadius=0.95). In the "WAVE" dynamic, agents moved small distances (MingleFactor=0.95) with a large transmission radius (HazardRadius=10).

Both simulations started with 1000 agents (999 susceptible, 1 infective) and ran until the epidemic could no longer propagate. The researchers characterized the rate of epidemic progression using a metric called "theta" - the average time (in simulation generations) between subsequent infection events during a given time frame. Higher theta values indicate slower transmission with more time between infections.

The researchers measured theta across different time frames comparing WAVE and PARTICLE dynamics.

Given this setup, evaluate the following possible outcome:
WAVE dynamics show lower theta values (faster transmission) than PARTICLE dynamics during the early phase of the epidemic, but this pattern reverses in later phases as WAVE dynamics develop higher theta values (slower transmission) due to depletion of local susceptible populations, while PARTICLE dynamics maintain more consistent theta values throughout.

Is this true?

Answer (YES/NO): NO